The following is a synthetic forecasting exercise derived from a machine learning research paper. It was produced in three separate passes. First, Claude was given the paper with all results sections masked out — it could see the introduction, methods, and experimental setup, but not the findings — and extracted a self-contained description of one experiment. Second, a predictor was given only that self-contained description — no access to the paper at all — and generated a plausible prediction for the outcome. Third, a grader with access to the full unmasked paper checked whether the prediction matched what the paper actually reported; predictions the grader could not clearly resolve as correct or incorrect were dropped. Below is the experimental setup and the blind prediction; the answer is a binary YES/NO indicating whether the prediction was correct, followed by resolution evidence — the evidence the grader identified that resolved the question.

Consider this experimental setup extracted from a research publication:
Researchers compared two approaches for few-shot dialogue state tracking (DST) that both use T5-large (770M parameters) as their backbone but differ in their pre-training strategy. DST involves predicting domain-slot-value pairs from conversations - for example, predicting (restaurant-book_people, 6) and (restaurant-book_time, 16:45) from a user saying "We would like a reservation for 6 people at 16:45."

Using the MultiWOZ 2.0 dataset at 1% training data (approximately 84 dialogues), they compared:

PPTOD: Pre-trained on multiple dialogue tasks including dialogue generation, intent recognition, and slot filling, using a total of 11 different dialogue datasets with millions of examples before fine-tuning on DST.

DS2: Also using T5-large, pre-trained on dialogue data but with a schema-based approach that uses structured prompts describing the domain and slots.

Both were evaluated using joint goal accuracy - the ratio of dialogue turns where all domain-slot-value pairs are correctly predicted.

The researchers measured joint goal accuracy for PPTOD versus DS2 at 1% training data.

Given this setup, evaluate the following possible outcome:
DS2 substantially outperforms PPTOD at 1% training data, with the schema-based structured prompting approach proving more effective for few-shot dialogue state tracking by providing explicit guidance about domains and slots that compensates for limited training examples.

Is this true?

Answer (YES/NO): YES